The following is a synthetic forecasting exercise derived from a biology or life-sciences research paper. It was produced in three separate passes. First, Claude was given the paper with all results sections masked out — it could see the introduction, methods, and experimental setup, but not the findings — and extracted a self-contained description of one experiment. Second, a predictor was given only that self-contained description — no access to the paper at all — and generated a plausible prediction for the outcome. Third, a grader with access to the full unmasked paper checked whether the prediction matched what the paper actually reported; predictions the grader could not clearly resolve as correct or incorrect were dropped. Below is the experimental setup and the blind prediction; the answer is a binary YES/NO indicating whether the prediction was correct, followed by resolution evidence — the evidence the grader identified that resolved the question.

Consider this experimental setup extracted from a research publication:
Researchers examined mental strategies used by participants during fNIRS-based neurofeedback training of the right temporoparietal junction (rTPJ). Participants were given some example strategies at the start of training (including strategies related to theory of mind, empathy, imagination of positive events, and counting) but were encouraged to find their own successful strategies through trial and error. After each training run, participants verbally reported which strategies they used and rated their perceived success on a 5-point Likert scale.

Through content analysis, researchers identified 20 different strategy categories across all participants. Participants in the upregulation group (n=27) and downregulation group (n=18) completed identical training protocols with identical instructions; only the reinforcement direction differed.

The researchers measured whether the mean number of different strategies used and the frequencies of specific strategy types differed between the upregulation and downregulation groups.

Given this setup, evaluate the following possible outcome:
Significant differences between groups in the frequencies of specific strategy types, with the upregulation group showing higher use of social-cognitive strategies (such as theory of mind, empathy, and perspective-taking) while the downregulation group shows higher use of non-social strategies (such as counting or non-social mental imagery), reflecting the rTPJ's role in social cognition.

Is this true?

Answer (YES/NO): NO